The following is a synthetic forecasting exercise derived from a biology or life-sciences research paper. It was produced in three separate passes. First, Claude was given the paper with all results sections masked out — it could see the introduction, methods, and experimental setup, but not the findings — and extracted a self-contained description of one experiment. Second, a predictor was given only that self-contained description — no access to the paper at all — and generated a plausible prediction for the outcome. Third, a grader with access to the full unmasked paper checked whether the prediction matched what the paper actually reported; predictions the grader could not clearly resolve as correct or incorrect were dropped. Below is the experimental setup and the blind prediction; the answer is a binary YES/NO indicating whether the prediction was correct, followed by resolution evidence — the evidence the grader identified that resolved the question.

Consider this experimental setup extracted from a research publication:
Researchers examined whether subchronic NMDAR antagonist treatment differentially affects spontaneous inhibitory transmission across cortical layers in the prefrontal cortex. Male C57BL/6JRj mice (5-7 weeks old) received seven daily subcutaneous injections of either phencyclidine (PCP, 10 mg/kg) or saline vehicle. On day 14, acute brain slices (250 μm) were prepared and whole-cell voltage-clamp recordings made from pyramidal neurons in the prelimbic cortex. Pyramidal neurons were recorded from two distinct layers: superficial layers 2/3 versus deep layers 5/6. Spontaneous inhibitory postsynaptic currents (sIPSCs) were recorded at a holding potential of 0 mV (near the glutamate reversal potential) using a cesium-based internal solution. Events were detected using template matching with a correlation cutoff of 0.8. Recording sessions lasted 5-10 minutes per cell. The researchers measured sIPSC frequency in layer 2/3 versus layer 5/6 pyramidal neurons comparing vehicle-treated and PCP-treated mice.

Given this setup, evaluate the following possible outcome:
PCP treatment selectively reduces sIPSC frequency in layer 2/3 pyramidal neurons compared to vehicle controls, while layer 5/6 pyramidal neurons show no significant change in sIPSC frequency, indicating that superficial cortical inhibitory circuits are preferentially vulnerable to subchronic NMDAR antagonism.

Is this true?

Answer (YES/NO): NO